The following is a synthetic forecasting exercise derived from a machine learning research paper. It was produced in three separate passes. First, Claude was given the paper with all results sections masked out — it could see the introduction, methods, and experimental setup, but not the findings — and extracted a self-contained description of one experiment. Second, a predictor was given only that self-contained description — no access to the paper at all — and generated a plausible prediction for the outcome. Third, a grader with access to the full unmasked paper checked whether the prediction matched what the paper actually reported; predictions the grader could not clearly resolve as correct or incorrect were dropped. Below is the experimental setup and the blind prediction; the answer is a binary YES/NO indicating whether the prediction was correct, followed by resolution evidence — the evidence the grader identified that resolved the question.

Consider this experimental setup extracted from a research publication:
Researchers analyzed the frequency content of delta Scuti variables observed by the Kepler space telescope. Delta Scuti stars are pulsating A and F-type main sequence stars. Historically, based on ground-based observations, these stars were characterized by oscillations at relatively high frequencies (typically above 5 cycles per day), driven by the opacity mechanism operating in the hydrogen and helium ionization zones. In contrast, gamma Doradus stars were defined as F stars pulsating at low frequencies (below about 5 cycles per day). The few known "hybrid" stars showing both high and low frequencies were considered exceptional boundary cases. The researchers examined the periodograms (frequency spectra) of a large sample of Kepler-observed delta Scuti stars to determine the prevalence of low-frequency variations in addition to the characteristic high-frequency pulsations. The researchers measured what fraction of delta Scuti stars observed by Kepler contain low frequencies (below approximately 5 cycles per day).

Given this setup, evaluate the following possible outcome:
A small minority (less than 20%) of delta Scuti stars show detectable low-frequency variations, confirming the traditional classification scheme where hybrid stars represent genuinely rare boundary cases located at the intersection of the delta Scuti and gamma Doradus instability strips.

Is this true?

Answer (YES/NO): NO